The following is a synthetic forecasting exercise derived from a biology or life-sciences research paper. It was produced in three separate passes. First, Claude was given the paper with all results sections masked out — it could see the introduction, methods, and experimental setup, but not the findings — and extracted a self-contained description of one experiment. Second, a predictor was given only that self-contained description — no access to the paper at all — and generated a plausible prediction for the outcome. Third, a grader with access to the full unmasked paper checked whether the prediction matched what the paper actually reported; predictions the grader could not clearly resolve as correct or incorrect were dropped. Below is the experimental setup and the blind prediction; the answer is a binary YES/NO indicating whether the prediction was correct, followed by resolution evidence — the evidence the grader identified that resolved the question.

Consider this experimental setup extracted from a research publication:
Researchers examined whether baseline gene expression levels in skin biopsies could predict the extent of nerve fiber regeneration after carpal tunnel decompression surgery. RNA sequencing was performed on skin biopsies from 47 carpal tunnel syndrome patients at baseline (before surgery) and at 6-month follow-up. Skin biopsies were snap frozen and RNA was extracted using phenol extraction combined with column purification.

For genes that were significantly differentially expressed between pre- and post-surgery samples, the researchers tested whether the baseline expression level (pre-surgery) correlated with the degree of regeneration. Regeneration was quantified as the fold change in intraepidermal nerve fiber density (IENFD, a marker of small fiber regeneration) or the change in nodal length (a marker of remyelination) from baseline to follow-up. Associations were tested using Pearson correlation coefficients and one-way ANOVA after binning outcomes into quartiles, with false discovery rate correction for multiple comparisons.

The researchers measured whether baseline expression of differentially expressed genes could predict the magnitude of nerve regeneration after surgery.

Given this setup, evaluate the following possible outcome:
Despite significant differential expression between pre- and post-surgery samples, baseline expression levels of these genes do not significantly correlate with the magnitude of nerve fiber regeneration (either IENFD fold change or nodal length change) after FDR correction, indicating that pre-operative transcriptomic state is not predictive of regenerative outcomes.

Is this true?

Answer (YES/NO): NO